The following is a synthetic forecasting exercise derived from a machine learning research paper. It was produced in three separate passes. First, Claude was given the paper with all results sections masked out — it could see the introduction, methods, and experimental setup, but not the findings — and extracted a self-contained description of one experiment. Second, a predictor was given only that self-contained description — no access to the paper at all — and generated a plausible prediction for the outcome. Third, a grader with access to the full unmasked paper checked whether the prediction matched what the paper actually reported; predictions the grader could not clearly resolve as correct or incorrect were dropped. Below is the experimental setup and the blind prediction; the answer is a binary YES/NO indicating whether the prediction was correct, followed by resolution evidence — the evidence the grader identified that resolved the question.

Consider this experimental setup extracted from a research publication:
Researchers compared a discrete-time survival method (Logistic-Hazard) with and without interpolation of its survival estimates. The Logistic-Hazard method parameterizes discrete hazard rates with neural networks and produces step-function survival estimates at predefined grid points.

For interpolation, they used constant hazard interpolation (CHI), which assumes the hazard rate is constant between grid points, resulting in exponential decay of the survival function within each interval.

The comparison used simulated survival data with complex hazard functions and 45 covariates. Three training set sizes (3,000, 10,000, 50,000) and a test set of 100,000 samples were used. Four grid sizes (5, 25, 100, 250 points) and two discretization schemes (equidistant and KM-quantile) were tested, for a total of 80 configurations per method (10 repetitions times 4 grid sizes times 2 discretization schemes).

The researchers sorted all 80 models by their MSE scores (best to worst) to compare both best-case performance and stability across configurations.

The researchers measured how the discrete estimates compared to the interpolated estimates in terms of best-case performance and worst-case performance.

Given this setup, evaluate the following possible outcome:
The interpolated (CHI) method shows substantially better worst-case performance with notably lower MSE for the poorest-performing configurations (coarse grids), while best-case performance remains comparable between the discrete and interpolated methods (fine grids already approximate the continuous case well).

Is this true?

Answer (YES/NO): YES